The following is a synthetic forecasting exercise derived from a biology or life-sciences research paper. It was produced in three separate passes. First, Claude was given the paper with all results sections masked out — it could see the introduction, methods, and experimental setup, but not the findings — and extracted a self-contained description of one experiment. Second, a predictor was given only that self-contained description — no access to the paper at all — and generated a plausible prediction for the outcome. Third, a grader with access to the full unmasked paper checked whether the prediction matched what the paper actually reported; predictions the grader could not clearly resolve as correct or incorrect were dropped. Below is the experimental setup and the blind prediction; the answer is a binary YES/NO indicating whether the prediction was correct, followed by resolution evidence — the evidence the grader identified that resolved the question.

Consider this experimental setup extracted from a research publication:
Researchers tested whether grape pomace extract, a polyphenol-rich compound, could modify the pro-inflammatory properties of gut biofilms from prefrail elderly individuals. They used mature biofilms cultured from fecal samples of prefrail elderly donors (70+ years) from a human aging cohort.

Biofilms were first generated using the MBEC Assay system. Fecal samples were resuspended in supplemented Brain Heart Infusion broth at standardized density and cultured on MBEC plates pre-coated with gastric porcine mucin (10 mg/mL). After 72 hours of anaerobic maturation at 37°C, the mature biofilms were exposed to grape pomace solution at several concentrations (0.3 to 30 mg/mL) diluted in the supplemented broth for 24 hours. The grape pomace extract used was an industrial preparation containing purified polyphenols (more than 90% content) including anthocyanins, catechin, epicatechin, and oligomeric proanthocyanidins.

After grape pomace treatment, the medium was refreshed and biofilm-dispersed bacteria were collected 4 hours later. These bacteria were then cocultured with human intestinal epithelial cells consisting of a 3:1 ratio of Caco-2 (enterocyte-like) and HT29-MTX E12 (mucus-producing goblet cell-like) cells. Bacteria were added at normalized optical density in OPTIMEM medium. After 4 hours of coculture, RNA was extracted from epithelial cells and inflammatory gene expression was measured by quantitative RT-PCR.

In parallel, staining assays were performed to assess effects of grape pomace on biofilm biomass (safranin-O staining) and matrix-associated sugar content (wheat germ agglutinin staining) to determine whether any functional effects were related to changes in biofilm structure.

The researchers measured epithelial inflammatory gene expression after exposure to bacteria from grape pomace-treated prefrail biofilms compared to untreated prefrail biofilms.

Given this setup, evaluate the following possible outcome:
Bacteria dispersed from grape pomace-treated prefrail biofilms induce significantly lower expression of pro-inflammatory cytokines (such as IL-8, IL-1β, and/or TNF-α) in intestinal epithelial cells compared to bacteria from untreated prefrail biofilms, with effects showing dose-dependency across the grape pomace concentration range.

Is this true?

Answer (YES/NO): NO